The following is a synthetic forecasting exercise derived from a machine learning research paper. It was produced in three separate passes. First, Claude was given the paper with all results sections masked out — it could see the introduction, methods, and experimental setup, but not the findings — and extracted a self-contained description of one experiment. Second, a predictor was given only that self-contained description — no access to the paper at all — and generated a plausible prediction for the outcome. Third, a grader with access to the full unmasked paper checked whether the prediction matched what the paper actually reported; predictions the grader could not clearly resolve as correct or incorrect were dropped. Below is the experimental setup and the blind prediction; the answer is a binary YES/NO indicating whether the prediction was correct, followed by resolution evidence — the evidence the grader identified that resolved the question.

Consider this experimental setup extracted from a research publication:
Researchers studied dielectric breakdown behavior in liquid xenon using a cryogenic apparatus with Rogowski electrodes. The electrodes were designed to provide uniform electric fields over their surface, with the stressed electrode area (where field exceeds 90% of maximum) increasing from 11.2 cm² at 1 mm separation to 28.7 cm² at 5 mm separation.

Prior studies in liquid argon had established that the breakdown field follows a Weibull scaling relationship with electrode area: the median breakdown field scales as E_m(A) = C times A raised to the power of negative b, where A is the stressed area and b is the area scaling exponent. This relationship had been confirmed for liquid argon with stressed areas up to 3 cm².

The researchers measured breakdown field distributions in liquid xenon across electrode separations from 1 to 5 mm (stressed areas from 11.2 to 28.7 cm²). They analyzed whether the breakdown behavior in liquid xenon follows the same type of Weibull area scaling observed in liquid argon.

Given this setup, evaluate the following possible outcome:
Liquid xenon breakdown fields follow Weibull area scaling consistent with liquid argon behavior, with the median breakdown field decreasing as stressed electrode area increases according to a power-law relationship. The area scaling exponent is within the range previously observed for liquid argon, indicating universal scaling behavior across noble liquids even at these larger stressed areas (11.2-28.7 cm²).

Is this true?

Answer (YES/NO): YES